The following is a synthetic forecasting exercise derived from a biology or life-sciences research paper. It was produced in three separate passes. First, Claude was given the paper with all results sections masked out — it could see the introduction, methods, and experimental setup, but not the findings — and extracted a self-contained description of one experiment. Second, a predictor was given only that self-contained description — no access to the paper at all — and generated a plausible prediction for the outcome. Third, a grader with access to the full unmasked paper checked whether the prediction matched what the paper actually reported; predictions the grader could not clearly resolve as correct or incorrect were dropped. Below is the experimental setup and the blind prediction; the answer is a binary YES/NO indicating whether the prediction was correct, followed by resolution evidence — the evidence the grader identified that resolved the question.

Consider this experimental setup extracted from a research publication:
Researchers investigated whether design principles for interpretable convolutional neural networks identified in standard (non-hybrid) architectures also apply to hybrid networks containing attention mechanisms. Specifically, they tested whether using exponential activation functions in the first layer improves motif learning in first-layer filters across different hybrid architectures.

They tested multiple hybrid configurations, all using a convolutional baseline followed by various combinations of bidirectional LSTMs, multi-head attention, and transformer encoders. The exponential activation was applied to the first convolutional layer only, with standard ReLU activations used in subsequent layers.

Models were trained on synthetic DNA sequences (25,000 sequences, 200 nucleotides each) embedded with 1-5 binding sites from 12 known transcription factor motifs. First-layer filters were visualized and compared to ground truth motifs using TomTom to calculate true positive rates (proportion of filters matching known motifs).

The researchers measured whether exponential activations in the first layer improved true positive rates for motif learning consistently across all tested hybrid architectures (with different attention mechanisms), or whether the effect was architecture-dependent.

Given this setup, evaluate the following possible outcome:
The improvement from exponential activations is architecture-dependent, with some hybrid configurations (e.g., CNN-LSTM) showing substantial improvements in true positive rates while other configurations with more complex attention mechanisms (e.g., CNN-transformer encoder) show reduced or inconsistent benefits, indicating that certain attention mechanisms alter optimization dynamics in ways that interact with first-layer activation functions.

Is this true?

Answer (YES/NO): NO